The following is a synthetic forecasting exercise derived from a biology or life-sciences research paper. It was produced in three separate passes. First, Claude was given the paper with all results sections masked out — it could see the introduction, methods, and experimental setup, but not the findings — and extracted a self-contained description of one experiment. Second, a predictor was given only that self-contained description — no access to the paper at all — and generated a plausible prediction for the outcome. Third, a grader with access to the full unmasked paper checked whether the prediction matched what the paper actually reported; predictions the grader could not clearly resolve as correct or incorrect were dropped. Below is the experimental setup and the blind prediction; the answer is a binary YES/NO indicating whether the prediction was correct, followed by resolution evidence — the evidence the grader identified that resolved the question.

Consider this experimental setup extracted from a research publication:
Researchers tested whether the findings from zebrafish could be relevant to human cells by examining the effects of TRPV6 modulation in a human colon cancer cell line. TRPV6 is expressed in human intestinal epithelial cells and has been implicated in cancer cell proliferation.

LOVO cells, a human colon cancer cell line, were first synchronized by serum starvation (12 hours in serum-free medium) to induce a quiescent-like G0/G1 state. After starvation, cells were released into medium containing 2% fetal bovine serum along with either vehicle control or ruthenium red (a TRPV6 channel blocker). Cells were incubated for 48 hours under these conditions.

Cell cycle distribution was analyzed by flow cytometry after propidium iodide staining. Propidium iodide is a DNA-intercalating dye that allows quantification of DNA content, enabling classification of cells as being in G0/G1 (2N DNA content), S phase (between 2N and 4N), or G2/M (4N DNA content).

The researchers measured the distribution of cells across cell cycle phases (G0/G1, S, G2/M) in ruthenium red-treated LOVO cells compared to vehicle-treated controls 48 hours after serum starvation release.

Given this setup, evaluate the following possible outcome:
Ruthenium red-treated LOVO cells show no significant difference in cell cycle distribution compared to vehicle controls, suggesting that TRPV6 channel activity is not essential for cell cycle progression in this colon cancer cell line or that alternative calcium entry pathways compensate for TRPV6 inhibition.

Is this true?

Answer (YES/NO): NO